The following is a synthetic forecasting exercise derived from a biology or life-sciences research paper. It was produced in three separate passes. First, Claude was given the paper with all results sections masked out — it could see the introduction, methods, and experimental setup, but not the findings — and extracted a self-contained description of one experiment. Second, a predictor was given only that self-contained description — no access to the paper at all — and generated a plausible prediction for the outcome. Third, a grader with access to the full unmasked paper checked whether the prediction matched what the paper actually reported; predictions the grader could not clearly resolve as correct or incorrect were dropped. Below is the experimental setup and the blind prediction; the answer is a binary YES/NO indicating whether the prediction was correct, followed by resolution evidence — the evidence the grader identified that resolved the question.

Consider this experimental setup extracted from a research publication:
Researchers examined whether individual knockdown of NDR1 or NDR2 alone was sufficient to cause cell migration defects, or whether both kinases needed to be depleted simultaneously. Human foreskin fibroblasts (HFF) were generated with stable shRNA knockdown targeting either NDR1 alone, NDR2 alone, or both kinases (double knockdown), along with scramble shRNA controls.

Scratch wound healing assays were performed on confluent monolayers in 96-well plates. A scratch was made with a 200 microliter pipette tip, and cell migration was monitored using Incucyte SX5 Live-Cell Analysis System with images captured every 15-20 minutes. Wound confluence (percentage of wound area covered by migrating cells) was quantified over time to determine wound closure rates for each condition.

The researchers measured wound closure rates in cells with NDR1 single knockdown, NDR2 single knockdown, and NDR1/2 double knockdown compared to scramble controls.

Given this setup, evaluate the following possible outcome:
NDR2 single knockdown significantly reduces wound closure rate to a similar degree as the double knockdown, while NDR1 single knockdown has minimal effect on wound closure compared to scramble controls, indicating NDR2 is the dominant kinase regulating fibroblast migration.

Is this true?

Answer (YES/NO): NO